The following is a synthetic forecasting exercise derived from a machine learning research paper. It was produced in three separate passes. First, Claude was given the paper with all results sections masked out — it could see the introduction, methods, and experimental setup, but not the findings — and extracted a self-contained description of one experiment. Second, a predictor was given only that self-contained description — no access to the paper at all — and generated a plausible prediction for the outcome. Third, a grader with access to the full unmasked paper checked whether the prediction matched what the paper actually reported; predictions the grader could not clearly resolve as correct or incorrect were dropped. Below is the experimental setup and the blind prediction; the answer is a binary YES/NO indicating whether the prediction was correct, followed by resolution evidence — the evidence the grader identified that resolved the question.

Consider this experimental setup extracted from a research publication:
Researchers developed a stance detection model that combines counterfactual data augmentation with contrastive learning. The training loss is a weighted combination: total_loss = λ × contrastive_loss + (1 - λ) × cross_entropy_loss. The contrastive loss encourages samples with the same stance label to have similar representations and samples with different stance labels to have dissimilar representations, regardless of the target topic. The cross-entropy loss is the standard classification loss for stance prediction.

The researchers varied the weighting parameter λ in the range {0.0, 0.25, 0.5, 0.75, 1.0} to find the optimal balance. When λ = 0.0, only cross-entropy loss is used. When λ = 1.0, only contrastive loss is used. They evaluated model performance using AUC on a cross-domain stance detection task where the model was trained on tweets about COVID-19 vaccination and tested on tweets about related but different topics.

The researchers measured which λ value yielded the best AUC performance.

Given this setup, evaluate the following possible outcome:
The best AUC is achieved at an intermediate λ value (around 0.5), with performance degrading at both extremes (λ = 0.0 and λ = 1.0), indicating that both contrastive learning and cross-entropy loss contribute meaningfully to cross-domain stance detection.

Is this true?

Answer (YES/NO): YES